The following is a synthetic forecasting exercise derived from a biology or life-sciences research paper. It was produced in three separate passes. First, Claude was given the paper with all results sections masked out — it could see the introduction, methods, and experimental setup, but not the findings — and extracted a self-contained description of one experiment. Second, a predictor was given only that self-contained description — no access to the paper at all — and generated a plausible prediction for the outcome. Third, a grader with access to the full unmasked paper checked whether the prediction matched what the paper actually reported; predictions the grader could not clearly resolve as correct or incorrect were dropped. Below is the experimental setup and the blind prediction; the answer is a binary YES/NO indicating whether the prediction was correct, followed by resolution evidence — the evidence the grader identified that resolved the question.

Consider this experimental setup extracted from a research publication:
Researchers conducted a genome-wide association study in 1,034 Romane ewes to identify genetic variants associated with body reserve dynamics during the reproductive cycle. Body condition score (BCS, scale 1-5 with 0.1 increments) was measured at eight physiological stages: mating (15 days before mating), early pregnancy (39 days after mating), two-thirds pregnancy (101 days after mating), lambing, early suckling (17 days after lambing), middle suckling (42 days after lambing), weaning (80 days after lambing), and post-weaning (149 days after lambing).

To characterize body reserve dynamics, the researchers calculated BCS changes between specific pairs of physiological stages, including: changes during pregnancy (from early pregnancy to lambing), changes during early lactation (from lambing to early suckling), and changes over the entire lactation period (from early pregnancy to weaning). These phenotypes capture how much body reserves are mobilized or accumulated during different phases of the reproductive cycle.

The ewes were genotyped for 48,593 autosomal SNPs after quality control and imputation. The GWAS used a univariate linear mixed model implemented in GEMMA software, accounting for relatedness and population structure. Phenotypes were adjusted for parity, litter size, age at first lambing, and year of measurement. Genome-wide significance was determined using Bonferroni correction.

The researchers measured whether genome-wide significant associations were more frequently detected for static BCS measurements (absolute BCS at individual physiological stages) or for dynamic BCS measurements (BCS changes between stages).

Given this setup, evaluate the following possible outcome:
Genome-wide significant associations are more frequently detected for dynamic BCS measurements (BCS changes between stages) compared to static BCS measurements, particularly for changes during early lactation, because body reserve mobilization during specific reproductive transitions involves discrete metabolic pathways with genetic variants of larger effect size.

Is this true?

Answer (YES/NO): NO